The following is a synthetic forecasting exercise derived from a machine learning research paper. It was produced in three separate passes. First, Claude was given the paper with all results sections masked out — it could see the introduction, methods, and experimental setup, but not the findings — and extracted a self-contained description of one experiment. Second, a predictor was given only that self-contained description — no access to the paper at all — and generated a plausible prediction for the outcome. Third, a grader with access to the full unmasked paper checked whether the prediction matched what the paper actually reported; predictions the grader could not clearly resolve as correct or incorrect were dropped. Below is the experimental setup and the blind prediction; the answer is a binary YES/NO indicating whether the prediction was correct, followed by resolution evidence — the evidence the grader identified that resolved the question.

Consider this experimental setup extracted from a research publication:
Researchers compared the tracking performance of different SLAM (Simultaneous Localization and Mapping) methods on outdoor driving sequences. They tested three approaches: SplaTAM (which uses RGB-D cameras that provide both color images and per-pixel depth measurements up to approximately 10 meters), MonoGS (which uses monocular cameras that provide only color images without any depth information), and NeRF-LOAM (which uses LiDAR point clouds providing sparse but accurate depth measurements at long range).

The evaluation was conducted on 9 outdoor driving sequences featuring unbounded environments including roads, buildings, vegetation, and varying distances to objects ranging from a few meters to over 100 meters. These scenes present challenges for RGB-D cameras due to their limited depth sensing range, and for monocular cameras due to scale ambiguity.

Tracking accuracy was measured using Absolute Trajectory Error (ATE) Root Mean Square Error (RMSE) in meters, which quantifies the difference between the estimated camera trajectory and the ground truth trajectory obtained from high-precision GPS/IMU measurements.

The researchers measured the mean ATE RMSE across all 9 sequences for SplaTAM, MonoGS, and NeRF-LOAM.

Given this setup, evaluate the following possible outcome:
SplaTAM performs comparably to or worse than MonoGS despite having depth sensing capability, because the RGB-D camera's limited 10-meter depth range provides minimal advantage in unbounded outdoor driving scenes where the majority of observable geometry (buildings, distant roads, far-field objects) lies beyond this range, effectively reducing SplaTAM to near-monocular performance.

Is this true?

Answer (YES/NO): YES